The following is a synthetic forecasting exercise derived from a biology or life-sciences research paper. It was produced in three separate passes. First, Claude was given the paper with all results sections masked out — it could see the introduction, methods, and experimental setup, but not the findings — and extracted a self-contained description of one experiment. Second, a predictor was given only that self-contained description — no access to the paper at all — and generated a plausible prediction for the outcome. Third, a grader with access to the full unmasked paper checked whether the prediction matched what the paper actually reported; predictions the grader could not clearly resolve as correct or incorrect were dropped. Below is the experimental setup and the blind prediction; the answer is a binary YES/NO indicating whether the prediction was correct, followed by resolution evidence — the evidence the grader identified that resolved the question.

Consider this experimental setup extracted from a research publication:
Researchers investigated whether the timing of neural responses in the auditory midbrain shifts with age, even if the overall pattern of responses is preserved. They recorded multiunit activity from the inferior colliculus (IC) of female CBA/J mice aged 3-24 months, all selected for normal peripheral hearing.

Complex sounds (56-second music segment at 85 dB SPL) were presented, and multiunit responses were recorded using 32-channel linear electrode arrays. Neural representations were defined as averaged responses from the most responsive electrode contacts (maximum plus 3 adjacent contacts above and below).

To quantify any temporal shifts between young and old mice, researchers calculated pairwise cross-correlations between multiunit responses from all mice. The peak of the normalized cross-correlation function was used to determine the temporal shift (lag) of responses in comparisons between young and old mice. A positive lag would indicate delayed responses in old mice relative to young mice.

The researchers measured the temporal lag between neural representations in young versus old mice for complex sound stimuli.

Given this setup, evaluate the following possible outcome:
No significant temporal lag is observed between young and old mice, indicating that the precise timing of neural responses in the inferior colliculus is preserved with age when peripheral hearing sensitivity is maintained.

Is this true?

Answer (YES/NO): NO